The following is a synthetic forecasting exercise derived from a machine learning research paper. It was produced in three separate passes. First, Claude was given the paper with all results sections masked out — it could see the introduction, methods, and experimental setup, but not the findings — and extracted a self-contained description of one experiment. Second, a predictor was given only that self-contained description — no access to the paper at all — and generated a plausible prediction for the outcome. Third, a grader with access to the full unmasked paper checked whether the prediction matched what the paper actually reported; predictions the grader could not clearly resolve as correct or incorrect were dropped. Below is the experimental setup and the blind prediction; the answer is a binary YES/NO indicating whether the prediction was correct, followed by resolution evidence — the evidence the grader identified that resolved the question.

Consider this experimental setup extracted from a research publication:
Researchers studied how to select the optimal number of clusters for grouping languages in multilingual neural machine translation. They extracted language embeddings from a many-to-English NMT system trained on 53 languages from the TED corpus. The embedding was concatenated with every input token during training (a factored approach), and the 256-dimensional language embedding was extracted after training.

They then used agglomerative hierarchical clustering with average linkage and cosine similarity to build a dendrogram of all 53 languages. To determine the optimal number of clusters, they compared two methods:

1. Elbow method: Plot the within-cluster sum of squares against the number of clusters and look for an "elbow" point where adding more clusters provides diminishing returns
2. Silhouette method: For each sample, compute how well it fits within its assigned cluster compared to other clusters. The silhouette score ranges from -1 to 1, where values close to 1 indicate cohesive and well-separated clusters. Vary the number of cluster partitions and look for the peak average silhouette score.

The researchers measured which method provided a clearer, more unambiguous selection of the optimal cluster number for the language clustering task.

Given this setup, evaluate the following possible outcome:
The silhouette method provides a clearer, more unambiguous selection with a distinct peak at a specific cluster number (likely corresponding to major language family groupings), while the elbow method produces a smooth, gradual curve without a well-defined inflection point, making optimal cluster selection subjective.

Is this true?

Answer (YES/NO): YES